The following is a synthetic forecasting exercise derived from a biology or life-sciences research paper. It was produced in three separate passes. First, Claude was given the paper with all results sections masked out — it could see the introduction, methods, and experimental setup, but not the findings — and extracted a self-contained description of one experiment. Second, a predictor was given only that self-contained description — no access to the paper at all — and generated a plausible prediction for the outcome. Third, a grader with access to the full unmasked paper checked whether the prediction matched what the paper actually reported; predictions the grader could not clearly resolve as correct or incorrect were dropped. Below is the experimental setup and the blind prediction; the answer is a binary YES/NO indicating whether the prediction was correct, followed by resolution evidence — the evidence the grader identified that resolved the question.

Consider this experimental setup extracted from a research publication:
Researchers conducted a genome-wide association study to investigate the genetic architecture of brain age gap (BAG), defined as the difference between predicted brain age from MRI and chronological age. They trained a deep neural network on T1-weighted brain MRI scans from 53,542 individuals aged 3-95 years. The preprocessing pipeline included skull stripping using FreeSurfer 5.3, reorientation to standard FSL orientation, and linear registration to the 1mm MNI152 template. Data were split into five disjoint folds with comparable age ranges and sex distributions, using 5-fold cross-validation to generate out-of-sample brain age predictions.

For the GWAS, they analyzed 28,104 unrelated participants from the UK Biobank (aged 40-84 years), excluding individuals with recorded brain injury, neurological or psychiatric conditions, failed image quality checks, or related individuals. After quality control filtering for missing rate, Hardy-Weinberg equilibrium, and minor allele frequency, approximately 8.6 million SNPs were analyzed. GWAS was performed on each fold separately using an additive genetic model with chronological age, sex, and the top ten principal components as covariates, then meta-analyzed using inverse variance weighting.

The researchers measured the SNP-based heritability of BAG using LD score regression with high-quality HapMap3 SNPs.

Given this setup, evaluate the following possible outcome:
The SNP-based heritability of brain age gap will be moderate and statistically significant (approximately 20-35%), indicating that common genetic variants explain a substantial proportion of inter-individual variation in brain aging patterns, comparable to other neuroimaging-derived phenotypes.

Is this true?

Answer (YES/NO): YES